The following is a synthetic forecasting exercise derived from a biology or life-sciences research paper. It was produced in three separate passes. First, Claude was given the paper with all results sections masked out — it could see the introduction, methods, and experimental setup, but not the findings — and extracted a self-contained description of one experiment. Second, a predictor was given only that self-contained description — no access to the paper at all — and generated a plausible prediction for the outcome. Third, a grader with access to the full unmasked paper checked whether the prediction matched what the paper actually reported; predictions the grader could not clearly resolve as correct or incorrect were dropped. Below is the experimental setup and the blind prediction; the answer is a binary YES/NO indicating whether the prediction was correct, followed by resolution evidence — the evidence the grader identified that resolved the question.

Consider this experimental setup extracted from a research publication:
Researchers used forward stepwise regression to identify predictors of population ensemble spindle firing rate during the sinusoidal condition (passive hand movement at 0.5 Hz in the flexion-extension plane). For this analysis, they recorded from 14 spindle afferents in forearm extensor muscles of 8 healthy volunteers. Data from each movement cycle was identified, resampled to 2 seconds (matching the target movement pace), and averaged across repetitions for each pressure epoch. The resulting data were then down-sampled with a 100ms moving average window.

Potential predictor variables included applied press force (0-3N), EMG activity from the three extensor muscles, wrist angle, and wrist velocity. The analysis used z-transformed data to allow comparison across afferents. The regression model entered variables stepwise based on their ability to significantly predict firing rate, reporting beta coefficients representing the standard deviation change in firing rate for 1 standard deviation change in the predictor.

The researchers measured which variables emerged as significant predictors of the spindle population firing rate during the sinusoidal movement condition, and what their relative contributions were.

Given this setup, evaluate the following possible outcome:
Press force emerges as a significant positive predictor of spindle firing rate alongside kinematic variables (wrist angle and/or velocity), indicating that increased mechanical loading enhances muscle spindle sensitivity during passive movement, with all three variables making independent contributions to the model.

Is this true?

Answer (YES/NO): YES